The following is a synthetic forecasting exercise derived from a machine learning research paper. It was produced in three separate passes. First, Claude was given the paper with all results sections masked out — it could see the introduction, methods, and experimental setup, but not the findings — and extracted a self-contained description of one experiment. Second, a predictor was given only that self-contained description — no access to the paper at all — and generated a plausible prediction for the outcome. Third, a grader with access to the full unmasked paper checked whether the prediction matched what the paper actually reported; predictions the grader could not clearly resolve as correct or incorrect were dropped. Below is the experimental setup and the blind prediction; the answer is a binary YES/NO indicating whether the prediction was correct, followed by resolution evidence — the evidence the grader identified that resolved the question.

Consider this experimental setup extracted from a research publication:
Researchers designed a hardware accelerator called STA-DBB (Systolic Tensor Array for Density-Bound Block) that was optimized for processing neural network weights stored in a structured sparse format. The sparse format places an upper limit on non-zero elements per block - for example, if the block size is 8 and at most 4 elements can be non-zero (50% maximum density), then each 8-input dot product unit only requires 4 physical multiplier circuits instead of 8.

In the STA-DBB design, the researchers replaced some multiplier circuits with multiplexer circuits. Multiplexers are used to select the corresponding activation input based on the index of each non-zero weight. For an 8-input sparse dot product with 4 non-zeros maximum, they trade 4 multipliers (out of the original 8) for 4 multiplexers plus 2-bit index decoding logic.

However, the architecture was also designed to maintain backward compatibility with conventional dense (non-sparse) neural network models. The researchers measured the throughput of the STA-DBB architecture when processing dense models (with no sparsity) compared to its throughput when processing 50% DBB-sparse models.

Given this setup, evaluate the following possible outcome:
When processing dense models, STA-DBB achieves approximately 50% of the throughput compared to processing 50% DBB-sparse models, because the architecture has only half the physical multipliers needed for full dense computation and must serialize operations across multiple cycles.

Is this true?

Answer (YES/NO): YES